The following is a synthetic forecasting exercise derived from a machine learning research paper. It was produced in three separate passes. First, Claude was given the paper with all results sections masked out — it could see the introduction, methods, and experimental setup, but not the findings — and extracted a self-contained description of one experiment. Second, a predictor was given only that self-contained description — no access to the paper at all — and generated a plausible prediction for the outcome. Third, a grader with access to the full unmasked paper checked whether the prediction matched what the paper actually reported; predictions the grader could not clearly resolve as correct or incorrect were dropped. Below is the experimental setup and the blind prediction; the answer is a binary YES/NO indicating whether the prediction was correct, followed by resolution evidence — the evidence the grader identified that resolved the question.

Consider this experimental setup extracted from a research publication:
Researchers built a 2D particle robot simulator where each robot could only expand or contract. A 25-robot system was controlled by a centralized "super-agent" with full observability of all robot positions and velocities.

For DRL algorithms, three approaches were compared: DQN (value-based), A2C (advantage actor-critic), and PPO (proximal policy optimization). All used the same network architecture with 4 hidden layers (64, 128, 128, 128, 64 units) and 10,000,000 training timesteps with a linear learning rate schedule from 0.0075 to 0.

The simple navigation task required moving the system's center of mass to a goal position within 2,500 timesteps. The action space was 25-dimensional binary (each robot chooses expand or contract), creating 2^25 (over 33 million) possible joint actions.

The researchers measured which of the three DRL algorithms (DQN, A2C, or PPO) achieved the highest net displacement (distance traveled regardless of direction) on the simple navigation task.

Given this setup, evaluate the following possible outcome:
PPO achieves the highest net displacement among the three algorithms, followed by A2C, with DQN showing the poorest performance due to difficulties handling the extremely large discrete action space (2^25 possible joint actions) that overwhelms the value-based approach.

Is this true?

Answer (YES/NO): NO